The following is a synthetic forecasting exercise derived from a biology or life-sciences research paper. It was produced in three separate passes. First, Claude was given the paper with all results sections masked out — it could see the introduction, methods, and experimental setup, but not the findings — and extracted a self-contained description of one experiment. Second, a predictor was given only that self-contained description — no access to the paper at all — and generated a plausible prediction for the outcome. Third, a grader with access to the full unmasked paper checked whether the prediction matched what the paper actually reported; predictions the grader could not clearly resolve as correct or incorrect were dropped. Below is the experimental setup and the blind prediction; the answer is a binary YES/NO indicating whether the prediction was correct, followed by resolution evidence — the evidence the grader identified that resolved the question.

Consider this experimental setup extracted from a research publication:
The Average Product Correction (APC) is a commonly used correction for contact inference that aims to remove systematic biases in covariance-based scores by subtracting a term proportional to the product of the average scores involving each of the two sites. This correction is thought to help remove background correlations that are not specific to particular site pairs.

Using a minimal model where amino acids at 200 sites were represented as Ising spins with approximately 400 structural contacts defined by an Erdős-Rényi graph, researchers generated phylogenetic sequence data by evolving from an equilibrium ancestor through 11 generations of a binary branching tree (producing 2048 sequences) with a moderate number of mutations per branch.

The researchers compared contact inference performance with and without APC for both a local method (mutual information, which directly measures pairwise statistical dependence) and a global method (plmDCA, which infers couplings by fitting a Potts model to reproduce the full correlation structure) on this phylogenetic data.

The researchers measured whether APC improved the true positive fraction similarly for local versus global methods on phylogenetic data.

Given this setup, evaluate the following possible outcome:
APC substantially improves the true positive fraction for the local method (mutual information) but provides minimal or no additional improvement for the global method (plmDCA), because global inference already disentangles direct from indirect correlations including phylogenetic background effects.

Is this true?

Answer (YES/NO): YES